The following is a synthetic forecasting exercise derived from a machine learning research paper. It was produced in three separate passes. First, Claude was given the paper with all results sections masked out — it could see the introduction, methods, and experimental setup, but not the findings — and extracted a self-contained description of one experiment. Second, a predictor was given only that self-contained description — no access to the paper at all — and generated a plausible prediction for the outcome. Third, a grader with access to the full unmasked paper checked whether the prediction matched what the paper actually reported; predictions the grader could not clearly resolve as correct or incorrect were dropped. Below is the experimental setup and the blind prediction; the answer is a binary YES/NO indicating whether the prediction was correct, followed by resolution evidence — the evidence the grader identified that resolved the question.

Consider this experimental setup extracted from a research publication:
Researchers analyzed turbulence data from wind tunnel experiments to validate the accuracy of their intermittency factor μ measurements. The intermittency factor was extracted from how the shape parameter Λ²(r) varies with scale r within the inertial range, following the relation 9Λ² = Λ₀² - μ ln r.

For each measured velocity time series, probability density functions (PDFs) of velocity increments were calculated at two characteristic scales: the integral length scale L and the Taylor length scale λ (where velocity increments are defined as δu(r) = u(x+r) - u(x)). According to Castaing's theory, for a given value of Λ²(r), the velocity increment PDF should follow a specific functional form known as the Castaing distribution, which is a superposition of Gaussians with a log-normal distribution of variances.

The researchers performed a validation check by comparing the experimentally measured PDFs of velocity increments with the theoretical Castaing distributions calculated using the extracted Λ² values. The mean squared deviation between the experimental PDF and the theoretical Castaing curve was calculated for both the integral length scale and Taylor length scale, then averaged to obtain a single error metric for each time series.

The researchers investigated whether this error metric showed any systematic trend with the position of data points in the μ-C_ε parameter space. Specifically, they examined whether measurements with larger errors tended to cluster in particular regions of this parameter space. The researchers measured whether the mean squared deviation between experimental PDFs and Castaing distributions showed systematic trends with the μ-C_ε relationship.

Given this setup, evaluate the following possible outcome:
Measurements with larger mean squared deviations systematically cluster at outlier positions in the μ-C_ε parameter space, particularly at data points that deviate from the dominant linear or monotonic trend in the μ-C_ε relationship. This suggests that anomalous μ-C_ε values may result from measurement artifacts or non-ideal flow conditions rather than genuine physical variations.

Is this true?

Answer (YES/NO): NO